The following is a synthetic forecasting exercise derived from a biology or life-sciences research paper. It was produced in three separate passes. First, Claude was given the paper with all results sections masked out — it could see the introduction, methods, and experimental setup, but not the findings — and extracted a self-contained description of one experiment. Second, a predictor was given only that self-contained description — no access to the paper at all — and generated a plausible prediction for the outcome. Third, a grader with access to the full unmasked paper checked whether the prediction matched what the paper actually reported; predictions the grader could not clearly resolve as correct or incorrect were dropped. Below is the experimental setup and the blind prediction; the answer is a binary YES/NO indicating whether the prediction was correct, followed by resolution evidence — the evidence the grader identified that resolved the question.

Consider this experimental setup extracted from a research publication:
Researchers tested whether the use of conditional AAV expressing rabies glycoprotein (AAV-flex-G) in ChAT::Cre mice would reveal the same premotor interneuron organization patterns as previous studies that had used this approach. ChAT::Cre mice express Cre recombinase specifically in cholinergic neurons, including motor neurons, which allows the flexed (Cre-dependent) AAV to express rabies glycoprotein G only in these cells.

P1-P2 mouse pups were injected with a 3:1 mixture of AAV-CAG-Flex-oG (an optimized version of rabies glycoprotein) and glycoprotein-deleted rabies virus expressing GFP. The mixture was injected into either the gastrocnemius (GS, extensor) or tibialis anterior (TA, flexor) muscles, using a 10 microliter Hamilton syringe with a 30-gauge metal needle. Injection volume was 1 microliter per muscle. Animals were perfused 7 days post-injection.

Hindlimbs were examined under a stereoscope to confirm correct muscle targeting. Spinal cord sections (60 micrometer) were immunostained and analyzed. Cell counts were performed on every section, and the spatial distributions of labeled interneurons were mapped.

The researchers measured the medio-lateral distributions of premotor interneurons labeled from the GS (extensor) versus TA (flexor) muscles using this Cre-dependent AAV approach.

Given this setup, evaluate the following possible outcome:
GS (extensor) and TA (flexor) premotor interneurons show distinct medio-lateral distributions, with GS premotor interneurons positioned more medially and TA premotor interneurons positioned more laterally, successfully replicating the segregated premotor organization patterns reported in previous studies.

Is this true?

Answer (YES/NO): NO